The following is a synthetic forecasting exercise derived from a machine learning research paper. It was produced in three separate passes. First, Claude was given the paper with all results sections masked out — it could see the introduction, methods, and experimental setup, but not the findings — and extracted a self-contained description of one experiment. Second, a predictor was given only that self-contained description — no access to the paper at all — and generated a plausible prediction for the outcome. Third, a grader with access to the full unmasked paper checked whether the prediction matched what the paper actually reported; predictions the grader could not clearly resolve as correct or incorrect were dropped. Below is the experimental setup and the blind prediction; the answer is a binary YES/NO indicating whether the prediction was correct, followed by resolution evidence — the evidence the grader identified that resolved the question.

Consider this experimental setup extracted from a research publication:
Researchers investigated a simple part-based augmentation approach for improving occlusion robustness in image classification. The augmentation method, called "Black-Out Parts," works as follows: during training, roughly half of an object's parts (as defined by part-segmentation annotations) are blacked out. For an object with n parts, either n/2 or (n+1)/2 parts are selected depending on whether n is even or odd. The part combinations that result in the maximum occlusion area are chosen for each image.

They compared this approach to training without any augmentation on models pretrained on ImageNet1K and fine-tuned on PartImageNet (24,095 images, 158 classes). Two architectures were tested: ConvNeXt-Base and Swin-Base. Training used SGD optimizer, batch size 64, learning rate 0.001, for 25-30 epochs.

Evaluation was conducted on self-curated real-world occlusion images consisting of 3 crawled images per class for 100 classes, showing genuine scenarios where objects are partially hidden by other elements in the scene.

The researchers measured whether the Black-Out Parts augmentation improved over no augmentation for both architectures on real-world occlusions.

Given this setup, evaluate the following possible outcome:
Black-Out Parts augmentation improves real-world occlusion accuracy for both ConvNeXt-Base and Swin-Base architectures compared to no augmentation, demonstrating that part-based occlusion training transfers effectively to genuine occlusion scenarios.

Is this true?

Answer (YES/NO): YES